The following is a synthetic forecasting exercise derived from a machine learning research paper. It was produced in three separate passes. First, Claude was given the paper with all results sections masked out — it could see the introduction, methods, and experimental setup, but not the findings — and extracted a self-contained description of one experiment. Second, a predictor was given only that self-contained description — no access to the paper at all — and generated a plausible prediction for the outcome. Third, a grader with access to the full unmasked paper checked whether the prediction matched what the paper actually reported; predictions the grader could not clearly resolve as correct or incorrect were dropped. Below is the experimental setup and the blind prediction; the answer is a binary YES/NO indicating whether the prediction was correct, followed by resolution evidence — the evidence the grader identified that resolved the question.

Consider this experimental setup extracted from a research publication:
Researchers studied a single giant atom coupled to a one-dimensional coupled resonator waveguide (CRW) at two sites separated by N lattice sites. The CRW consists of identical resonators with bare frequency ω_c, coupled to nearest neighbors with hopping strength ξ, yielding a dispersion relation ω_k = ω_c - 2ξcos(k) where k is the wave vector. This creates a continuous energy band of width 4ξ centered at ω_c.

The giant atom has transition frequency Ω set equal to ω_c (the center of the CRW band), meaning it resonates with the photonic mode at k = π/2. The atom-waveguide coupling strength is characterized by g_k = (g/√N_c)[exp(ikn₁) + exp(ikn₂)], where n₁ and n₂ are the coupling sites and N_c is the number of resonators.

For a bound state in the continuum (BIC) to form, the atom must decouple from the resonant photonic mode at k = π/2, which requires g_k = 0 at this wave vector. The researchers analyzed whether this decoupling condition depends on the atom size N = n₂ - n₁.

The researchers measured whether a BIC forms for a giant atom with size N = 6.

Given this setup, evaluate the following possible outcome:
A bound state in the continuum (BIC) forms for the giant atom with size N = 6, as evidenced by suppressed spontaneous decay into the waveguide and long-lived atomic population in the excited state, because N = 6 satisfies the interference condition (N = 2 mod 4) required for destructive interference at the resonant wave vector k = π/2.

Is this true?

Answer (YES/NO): YES